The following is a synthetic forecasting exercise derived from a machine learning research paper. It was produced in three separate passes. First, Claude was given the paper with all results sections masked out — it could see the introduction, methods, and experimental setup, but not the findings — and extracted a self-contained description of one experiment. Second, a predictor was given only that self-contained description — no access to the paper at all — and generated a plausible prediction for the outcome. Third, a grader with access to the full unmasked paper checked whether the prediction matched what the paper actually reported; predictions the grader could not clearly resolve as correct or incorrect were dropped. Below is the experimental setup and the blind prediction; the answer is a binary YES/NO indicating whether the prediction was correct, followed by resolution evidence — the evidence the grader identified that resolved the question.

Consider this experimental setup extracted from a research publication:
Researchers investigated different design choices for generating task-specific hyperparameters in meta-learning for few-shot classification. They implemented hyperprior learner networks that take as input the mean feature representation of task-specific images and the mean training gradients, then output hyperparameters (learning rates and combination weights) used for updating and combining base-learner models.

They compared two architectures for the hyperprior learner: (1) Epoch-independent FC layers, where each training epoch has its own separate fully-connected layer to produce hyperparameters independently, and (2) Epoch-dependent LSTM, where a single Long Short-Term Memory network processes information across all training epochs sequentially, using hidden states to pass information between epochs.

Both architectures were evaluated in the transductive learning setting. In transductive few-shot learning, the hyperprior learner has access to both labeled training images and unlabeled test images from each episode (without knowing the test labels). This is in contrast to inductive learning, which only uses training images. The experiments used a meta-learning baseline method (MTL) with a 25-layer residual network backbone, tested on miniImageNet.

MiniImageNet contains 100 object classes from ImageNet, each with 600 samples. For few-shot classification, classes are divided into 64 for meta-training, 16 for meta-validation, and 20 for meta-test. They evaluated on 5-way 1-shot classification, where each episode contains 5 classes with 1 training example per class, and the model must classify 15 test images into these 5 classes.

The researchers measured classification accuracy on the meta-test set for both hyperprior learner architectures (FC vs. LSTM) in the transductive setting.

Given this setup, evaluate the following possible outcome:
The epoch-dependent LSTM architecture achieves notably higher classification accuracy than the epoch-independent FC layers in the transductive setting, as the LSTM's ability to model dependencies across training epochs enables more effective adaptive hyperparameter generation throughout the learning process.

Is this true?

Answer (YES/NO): NO